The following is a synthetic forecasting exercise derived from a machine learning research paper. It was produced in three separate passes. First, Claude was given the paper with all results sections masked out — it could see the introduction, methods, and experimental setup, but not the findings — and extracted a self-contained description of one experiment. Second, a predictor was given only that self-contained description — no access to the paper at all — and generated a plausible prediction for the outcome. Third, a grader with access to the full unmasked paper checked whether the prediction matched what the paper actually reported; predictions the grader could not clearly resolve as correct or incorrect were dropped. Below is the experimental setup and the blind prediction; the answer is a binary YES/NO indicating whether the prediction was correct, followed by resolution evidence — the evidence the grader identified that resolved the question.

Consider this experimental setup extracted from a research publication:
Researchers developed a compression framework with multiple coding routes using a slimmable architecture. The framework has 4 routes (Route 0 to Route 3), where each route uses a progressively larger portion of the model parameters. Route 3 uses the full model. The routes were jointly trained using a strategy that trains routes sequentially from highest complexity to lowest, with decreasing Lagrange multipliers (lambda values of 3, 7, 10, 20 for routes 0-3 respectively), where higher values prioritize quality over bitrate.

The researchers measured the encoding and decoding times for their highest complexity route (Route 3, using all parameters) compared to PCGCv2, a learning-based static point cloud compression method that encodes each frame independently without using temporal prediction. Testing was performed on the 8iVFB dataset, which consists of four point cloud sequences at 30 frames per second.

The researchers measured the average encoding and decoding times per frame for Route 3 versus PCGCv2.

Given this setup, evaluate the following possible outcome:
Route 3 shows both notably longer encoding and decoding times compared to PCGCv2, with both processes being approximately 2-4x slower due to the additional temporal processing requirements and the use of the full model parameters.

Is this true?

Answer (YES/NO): NO